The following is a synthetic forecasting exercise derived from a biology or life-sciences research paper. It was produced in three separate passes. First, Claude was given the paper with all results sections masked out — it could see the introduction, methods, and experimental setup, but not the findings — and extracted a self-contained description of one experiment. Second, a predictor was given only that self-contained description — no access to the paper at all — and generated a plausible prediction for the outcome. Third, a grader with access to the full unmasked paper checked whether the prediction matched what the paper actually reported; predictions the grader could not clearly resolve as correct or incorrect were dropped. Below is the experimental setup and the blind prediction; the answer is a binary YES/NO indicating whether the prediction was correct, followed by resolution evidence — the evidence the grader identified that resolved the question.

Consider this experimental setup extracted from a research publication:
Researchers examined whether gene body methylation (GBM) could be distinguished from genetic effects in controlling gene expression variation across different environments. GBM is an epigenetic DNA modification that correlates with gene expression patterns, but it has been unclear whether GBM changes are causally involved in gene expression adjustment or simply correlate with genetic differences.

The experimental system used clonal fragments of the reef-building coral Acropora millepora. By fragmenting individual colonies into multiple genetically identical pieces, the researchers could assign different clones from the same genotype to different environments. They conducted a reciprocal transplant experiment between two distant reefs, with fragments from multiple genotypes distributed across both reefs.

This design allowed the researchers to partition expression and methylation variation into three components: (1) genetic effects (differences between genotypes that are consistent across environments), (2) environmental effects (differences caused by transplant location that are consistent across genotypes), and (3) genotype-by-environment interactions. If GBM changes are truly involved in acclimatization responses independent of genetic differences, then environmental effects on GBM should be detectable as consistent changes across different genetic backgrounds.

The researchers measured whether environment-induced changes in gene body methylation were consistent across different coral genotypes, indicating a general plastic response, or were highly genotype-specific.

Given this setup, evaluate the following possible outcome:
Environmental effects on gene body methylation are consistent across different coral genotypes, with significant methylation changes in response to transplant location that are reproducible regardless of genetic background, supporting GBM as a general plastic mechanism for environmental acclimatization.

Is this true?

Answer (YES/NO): NO